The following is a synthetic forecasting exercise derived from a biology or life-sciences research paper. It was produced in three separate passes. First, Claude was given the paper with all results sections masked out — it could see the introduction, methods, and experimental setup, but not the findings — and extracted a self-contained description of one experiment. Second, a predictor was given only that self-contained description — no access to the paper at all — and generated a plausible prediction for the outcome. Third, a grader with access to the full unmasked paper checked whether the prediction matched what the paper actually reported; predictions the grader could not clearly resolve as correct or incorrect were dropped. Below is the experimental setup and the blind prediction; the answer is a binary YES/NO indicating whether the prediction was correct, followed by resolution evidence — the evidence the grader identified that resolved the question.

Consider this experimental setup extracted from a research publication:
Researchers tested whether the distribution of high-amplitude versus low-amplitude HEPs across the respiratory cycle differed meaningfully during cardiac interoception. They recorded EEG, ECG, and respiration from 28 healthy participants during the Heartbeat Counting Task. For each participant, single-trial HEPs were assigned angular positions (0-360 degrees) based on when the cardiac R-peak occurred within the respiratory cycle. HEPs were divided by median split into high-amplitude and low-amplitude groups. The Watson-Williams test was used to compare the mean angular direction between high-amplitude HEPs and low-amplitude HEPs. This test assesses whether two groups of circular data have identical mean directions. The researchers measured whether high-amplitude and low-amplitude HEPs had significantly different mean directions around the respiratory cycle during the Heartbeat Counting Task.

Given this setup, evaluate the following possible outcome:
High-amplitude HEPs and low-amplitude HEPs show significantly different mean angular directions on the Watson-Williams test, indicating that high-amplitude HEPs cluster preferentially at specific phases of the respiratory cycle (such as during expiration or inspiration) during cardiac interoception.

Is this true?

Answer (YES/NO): YES